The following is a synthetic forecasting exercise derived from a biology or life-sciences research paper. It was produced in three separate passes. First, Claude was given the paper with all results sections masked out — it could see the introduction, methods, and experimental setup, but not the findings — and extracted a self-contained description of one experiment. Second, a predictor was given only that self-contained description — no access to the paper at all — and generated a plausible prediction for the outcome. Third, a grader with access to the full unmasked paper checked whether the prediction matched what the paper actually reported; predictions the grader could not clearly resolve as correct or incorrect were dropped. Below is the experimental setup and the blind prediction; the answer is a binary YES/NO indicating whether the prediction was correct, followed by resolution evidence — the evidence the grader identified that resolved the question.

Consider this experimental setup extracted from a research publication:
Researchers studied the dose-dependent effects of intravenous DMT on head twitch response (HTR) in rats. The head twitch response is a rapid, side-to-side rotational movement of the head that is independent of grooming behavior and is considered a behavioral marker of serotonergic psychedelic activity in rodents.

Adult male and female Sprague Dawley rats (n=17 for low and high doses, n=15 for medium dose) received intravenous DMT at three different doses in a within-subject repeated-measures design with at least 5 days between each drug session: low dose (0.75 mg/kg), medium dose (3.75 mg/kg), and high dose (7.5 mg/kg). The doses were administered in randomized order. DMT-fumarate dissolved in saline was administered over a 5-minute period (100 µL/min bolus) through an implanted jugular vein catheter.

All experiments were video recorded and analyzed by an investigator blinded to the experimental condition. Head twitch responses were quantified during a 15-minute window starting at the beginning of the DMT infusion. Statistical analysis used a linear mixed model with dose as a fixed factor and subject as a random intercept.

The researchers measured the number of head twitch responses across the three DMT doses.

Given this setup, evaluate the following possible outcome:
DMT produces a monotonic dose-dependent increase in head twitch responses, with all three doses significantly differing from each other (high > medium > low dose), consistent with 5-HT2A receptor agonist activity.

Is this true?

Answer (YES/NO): NO